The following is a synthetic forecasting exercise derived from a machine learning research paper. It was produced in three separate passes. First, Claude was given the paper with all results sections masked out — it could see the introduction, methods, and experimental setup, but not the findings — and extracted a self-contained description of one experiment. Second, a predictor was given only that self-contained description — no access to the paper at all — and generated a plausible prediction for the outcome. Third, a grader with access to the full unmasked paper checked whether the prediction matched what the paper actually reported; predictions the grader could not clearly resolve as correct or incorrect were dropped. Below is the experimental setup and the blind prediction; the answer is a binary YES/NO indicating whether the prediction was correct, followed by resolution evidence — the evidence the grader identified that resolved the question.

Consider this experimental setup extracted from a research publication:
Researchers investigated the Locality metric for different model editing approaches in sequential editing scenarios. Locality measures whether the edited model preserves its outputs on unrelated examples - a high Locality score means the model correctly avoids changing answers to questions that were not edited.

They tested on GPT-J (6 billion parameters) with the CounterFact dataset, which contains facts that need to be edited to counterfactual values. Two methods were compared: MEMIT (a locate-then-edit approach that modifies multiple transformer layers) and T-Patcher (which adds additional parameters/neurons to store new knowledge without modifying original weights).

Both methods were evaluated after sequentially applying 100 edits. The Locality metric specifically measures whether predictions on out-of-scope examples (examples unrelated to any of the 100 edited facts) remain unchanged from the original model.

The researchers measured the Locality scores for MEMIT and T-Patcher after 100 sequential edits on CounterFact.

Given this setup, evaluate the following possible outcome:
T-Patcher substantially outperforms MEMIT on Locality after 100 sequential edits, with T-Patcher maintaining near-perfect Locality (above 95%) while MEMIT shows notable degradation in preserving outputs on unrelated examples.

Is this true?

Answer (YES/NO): NO